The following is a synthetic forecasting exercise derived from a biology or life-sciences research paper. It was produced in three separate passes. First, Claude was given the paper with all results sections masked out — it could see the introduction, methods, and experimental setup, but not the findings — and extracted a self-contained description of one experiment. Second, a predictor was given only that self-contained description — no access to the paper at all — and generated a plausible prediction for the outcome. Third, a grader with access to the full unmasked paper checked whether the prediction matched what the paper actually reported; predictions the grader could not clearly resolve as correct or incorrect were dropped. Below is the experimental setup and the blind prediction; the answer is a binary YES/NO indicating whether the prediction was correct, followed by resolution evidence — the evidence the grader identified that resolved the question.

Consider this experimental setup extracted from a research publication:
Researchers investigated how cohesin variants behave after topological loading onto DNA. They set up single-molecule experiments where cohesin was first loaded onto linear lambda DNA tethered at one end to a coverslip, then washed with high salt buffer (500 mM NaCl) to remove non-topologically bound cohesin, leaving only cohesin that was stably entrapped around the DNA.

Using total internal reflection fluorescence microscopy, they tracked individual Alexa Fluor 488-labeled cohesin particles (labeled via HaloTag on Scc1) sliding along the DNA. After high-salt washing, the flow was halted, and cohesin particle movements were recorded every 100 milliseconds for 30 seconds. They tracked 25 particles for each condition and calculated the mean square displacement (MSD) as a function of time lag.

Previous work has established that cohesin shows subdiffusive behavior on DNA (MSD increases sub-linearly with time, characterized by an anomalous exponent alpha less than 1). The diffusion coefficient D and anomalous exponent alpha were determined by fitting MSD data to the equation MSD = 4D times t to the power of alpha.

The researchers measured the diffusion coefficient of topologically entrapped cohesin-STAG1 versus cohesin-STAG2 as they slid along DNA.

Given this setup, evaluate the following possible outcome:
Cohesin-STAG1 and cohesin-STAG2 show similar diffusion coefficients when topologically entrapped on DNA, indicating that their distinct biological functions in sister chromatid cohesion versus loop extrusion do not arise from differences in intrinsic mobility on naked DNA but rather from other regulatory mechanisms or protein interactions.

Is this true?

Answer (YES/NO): NO